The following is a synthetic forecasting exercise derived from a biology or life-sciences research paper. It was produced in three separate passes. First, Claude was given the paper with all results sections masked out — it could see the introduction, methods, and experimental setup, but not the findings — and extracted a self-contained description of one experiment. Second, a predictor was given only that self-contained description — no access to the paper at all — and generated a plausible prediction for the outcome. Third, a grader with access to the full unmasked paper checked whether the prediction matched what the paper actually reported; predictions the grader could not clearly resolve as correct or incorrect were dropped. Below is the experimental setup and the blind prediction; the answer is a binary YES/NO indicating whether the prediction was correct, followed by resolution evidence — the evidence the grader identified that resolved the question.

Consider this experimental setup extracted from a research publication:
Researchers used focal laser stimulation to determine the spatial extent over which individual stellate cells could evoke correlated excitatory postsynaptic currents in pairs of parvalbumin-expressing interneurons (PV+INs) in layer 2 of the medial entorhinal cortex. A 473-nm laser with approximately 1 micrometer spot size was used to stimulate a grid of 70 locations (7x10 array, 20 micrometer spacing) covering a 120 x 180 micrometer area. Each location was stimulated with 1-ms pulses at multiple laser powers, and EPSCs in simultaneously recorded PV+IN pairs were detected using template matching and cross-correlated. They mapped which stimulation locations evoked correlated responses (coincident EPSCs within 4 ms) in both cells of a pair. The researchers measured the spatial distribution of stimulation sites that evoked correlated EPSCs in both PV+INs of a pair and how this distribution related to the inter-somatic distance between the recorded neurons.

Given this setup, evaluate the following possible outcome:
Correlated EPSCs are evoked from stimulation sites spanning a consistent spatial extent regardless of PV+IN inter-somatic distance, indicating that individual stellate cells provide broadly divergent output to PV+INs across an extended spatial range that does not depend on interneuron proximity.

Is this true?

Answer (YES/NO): NO